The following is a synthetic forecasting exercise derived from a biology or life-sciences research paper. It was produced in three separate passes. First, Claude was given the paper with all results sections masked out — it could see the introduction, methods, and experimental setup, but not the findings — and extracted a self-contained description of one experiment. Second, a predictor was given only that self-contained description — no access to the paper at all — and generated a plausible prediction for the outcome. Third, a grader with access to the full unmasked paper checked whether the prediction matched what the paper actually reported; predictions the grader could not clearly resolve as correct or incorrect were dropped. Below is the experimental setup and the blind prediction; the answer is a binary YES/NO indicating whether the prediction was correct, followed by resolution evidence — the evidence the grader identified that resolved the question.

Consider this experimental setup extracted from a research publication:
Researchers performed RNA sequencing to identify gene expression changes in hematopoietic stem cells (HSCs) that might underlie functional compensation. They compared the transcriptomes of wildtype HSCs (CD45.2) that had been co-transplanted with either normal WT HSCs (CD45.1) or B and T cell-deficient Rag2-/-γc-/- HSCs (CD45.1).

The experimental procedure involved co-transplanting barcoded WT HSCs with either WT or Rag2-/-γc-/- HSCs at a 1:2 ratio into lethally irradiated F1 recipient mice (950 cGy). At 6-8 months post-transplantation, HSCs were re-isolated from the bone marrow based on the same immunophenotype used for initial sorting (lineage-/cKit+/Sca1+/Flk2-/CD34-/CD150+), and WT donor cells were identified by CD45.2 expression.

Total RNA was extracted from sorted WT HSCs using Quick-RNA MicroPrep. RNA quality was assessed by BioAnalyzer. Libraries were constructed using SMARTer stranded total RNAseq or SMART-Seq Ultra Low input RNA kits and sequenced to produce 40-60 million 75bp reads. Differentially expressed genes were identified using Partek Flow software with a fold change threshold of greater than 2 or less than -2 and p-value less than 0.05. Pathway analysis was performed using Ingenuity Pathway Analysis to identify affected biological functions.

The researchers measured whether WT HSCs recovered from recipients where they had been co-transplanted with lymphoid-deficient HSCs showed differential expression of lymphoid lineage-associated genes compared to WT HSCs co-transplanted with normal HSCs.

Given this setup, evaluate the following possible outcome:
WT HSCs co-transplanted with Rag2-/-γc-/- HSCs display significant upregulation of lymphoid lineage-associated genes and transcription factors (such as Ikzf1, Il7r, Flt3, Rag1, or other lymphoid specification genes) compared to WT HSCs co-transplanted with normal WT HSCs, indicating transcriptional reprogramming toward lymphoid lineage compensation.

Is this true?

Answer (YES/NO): YES